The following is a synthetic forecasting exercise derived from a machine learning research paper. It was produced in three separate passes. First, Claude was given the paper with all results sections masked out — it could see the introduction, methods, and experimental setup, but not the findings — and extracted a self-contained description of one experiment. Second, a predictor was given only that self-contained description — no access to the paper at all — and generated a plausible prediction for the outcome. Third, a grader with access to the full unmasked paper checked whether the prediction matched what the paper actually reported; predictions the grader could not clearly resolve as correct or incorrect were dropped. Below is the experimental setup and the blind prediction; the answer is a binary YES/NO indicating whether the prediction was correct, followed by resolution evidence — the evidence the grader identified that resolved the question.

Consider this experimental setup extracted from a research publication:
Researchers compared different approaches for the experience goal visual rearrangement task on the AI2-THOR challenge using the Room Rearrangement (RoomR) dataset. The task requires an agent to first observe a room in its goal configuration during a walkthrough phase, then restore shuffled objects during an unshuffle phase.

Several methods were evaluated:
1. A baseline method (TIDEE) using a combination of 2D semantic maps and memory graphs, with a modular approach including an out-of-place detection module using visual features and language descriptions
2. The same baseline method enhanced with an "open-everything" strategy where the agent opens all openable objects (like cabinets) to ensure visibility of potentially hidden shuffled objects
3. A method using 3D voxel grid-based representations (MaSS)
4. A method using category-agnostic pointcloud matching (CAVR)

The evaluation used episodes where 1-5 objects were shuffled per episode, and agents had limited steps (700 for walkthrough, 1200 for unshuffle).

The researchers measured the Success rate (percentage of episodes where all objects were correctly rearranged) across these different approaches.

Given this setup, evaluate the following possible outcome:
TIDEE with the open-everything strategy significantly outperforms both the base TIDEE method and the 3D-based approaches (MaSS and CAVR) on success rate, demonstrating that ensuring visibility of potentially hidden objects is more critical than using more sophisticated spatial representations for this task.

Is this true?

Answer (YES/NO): YES